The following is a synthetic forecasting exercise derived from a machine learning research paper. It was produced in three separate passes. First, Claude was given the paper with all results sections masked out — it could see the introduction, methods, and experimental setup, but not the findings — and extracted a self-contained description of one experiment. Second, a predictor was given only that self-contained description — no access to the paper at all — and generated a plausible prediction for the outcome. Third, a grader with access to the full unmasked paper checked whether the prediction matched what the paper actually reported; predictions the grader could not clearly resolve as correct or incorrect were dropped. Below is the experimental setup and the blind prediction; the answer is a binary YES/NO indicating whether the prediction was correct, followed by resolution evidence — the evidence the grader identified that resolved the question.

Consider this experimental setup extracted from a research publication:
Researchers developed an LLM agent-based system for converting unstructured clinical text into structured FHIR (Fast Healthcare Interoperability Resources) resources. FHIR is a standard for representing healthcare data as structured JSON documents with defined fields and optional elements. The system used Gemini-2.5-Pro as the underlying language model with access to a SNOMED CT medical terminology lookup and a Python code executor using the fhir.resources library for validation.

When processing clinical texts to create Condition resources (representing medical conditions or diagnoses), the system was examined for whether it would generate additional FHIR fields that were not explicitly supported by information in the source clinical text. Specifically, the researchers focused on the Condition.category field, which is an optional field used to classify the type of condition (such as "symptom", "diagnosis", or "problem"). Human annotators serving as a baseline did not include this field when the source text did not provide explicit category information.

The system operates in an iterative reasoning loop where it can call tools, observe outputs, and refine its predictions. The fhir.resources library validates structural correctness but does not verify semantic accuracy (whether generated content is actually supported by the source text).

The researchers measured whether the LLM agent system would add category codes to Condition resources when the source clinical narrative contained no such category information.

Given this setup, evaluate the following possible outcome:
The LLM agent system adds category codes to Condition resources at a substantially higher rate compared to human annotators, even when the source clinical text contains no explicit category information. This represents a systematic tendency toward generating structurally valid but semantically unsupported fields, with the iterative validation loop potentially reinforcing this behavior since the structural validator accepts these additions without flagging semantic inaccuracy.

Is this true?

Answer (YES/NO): NO